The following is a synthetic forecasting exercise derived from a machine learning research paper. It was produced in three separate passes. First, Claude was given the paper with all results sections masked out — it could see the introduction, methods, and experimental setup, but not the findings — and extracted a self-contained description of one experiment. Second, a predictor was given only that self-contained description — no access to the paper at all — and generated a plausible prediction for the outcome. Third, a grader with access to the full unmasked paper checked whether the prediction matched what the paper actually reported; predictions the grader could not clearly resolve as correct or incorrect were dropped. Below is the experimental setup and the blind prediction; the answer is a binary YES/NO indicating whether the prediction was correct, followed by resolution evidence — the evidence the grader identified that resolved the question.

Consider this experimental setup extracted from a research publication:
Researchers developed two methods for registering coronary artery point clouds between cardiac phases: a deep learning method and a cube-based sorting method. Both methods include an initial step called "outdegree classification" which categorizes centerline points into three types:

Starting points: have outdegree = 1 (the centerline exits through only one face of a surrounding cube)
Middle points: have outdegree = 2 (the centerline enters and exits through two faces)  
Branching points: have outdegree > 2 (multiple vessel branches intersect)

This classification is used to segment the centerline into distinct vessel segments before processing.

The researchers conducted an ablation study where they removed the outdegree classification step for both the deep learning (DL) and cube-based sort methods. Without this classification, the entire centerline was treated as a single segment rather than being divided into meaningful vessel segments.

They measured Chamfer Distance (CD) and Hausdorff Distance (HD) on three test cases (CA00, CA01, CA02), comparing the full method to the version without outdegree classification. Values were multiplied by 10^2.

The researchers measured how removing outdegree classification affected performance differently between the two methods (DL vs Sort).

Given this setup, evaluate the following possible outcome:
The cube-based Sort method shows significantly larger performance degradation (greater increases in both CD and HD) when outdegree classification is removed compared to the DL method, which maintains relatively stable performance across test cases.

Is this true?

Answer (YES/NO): NO